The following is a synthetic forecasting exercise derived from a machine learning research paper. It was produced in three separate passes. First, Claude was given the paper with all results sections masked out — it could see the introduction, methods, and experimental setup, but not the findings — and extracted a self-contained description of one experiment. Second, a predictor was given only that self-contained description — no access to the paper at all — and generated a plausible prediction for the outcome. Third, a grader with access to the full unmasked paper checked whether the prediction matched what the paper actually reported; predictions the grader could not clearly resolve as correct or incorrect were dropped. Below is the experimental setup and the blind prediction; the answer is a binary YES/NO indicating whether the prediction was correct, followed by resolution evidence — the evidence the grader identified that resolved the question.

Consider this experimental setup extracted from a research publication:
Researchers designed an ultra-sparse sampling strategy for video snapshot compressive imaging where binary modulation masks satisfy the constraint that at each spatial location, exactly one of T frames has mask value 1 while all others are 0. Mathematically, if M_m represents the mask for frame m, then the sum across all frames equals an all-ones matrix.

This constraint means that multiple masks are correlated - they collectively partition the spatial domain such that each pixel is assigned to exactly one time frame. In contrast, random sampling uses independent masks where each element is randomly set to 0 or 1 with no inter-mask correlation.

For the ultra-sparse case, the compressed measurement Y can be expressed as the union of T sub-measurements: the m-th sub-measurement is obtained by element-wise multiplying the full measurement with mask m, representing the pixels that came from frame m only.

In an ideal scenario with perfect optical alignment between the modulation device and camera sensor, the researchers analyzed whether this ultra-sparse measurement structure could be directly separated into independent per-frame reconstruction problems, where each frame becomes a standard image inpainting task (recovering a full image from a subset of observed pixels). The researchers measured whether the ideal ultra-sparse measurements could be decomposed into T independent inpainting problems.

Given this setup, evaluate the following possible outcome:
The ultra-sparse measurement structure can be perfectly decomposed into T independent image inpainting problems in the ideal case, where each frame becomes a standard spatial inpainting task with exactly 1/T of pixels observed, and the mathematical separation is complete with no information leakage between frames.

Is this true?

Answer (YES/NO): YES